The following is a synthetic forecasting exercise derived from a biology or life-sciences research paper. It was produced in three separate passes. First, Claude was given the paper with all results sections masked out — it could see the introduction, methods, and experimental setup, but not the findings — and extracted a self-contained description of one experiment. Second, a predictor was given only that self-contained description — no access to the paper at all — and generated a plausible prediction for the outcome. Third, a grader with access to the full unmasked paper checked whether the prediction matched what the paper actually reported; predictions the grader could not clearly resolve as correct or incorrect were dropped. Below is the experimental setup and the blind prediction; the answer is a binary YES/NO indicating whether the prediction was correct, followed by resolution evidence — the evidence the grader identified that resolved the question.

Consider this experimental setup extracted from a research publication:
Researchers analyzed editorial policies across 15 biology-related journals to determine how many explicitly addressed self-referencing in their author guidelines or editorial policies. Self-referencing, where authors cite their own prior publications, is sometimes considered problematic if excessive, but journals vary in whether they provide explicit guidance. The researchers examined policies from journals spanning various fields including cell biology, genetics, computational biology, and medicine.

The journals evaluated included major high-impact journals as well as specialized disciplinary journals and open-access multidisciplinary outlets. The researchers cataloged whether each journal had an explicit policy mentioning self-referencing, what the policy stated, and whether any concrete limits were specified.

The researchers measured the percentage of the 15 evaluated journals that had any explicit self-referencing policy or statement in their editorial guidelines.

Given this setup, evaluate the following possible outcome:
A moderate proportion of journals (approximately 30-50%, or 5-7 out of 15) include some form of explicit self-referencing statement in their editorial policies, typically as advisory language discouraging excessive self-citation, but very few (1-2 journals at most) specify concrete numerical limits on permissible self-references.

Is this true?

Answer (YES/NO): NO